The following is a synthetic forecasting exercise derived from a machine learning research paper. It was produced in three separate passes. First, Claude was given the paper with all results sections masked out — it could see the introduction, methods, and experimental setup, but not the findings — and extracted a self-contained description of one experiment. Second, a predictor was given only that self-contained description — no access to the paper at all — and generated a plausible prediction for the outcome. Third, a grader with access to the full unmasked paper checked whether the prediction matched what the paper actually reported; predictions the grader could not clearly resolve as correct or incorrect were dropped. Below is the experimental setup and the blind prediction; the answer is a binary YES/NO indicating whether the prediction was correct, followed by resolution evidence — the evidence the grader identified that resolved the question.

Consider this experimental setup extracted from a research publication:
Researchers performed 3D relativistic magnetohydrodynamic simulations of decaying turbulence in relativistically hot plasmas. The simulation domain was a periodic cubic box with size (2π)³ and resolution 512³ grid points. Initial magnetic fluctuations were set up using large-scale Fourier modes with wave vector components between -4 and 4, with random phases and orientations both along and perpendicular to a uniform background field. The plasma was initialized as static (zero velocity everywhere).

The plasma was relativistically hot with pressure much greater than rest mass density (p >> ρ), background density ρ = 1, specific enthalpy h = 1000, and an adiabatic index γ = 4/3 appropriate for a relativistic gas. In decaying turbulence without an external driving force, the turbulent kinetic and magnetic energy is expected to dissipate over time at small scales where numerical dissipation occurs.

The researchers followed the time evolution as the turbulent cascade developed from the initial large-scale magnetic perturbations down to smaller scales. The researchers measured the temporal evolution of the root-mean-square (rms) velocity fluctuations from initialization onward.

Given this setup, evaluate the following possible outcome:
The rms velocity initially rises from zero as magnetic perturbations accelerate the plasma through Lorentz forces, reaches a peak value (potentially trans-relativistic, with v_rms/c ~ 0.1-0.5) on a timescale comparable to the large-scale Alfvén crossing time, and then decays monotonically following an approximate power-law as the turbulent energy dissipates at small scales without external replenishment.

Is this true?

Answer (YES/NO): NO